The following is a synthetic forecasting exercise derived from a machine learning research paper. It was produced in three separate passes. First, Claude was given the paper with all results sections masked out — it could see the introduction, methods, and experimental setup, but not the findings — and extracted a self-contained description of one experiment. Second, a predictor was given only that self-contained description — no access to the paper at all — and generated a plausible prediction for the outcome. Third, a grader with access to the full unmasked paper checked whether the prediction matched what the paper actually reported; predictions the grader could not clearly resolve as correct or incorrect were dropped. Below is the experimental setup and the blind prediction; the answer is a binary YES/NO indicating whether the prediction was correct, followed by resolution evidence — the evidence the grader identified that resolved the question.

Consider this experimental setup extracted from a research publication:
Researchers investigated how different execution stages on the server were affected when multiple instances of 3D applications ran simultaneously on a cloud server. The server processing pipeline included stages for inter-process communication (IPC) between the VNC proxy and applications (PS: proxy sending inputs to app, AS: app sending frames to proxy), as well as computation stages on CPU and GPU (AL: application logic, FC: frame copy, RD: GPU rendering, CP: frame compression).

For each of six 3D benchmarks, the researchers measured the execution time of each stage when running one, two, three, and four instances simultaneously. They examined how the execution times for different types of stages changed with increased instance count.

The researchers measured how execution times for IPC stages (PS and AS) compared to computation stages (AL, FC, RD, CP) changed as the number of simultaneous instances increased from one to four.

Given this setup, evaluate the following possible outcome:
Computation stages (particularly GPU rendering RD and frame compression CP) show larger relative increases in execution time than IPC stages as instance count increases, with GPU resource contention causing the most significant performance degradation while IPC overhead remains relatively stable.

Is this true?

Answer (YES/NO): NO